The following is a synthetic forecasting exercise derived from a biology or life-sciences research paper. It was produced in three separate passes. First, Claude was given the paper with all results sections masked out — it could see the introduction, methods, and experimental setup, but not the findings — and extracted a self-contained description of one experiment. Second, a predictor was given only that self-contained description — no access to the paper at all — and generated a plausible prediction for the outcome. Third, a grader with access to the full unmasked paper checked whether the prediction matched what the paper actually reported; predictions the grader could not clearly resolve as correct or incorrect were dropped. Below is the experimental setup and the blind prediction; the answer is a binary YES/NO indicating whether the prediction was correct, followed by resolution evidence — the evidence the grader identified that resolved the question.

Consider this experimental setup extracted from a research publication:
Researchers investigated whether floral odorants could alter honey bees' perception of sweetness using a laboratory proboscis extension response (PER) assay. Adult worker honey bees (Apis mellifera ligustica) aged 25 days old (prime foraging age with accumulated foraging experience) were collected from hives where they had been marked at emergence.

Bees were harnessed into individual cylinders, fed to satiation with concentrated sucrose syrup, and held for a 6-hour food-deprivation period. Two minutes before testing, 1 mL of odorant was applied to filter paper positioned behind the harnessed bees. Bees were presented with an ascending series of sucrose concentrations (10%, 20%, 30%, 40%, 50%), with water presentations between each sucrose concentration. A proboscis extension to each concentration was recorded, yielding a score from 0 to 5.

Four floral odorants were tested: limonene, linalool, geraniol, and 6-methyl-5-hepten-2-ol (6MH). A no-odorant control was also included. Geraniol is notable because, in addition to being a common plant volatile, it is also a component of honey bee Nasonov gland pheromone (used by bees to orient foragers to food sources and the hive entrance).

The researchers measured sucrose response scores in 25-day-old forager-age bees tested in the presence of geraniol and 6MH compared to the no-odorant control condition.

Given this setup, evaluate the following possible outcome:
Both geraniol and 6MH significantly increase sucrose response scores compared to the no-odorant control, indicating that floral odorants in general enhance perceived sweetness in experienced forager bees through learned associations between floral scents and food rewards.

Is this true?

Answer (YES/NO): NO